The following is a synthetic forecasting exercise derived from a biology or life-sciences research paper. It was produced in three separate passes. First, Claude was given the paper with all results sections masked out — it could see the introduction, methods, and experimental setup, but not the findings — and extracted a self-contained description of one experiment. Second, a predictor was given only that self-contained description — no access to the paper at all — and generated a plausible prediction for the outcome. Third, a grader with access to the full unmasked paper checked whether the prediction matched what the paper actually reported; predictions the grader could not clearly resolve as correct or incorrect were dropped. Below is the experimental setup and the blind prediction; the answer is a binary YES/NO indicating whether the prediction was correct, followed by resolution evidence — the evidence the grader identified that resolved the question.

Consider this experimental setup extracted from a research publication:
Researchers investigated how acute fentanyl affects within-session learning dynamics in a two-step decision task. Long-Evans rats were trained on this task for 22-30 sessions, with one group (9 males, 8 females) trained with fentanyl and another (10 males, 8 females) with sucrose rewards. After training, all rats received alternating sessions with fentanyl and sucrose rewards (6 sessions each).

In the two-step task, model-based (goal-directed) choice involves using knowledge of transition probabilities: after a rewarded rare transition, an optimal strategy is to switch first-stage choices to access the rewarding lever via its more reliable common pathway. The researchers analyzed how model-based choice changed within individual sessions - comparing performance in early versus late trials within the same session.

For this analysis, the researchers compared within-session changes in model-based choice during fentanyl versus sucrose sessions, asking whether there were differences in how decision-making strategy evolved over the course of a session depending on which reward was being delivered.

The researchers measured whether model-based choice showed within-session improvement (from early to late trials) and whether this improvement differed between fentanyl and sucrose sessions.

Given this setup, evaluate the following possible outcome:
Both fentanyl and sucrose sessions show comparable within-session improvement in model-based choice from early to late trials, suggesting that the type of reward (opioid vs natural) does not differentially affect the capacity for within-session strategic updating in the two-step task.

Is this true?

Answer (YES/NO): NO